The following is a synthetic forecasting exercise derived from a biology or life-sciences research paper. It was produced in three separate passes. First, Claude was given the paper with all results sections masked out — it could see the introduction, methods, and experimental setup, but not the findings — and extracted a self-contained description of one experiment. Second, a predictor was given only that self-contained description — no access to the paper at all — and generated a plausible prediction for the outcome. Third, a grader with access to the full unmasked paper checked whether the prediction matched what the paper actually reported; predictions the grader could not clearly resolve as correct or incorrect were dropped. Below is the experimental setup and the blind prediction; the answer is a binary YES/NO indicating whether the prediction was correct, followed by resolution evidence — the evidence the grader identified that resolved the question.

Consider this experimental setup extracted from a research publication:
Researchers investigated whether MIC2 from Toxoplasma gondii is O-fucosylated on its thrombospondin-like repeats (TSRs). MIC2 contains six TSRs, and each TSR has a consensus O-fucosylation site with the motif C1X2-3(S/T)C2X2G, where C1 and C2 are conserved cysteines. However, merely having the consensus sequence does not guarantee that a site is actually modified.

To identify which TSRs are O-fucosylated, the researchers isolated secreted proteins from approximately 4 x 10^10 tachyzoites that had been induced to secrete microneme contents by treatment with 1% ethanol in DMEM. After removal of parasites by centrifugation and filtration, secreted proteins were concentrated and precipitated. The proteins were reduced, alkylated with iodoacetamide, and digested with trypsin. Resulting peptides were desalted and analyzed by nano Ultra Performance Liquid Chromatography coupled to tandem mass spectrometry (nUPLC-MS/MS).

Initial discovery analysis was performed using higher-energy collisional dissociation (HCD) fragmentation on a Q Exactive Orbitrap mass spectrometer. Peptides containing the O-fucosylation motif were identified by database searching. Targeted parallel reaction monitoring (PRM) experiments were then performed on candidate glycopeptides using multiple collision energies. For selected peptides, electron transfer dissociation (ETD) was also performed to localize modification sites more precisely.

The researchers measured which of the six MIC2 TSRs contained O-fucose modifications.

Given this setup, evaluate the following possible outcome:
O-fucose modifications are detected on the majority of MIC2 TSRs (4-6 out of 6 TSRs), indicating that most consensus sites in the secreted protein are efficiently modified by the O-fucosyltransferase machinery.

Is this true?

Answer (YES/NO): YES